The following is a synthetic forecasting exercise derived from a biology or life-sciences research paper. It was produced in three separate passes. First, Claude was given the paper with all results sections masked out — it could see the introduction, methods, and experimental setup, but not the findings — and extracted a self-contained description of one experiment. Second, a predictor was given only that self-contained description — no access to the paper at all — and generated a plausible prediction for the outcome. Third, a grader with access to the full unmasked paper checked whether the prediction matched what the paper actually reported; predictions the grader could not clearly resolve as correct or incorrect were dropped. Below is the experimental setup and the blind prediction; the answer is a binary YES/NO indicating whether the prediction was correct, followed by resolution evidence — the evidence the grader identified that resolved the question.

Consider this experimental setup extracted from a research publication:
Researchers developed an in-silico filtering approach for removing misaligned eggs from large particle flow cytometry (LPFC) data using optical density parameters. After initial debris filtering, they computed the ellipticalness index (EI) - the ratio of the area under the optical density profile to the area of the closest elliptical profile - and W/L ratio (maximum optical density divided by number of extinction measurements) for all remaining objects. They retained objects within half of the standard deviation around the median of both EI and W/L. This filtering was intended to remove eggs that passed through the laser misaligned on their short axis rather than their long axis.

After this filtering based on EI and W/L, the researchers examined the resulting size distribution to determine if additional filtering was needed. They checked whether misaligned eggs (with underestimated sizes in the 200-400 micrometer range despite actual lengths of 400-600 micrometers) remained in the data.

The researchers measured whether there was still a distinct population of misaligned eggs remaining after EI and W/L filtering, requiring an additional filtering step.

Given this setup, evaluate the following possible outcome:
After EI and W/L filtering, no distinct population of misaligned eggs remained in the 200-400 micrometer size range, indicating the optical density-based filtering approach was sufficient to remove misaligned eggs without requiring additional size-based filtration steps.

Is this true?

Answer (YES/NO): NO